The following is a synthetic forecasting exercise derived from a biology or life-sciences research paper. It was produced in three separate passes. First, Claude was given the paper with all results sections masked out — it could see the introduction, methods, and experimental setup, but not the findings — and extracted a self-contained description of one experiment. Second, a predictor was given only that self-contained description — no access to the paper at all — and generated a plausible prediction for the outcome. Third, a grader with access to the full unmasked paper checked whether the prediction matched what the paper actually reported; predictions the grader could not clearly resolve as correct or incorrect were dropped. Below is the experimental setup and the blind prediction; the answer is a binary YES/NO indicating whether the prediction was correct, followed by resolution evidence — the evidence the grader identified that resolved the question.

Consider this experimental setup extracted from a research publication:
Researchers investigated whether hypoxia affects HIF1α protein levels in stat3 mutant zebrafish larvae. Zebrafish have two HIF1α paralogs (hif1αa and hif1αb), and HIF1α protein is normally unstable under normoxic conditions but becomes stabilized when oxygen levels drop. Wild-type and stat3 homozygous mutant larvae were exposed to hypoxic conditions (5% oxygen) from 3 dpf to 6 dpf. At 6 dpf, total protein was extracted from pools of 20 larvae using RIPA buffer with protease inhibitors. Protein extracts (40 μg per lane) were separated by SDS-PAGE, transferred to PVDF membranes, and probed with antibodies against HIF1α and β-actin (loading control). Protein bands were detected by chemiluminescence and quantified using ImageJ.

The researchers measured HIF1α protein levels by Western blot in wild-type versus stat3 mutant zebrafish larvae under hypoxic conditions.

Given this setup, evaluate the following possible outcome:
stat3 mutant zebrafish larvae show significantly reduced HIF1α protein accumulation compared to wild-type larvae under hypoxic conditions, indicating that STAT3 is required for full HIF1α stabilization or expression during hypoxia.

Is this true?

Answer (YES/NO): NO